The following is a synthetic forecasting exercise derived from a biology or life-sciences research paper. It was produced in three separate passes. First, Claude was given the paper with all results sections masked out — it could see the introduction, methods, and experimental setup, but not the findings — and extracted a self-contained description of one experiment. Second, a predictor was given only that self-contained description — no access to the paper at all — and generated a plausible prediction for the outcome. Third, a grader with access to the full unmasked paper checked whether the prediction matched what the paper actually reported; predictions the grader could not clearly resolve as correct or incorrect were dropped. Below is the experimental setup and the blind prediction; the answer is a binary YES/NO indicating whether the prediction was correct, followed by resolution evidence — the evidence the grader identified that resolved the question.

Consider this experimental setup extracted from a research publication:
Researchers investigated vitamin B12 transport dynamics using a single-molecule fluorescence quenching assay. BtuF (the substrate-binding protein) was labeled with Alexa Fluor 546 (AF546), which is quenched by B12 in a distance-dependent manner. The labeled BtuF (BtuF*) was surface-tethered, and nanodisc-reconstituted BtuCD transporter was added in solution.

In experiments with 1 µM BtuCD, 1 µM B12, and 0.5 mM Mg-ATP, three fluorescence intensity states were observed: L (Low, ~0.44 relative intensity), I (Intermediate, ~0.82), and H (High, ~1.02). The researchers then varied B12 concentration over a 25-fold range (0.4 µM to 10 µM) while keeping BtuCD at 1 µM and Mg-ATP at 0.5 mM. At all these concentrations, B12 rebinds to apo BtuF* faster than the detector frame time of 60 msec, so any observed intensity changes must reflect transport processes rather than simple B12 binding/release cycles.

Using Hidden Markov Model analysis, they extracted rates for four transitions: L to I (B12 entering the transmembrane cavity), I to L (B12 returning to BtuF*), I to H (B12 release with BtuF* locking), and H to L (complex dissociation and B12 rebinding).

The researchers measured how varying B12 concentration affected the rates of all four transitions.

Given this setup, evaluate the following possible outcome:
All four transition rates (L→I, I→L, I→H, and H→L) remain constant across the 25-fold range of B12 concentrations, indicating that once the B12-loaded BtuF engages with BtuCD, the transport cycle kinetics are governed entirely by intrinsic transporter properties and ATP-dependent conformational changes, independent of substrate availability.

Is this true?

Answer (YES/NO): YES